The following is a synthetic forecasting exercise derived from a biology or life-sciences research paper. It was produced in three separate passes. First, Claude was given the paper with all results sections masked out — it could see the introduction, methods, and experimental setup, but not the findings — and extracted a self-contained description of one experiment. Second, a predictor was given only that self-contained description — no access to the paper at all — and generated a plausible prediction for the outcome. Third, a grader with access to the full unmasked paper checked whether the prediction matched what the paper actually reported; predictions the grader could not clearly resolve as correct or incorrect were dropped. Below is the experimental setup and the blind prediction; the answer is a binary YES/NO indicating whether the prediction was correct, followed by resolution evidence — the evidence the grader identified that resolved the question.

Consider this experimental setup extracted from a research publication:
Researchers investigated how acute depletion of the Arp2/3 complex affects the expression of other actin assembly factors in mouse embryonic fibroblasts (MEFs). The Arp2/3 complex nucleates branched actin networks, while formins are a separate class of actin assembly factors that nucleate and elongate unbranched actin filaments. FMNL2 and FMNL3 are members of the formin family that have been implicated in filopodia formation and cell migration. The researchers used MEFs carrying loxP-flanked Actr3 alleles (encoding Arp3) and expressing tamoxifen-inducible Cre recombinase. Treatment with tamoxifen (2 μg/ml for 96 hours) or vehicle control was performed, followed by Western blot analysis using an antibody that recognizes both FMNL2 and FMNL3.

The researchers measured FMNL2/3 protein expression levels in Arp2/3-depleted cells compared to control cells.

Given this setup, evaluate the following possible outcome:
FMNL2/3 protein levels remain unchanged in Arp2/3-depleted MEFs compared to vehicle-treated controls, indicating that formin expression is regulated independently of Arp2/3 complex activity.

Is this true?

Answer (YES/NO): NO